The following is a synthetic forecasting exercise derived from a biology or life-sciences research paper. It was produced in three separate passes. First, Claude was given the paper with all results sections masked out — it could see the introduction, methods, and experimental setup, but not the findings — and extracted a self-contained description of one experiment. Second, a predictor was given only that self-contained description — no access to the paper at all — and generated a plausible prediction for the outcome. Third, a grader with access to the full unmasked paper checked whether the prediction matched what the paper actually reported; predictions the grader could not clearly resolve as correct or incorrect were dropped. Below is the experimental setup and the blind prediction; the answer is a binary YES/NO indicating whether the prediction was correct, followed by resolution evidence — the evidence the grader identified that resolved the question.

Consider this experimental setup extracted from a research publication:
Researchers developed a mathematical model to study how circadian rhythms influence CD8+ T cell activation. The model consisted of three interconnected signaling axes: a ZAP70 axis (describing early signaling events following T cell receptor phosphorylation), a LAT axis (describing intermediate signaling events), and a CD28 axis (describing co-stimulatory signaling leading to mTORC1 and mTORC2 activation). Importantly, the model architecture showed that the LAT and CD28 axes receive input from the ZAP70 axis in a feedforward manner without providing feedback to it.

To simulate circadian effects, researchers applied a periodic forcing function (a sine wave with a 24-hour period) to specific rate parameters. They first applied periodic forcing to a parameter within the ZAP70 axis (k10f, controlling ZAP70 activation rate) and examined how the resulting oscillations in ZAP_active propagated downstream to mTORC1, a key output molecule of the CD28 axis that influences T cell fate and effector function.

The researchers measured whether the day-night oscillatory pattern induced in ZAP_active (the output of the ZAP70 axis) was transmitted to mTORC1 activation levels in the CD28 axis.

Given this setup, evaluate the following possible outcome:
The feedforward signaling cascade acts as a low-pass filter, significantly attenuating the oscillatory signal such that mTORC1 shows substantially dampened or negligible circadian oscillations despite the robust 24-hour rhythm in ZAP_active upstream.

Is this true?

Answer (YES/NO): YES